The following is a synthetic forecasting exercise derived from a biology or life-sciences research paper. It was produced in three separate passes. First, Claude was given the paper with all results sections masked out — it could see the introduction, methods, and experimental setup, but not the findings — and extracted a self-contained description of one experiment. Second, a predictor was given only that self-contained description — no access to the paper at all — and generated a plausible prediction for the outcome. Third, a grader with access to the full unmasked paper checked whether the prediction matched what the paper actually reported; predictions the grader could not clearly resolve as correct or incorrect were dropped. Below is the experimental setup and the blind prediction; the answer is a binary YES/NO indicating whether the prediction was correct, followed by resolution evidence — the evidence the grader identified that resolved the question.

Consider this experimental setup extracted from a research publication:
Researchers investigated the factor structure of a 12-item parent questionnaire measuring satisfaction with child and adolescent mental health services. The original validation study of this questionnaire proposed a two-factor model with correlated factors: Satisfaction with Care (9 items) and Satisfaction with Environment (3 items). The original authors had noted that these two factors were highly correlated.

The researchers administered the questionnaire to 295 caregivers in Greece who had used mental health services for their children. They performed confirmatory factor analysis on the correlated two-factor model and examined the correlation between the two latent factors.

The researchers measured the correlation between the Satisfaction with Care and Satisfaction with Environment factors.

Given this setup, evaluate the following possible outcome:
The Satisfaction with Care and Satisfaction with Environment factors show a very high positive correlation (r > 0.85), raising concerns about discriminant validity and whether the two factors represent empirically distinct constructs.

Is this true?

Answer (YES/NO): NO